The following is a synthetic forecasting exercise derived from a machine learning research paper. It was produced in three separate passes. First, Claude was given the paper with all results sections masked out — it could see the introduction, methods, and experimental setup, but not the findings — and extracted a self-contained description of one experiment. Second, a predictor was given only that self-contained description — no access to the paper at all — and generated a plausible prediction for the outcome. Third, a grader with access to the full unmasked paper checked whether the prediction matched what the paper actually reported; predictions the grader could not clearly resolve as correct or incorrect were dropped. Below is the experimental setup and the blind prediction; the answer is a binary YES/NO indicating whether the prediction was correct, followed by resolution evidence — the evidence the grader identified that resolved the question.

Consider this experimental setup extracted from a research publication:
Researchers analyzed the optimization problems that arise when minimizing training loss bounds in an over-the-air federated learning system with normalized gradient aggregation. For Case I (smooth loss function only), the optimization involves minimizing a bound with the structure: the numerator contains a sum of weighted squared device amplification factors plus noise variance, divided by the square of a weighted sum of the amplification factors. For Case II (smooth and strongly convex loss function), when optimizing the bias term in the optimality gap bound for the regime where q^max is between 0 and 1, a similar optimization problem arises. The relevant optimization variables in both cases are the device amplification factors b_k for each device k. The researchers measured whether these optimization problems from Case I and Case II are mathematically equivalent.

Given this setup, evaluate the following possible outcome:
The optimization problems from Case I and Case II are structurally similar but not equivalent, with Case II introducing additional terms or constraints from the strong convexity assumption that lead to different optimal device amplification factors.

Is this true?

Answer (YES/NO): NO